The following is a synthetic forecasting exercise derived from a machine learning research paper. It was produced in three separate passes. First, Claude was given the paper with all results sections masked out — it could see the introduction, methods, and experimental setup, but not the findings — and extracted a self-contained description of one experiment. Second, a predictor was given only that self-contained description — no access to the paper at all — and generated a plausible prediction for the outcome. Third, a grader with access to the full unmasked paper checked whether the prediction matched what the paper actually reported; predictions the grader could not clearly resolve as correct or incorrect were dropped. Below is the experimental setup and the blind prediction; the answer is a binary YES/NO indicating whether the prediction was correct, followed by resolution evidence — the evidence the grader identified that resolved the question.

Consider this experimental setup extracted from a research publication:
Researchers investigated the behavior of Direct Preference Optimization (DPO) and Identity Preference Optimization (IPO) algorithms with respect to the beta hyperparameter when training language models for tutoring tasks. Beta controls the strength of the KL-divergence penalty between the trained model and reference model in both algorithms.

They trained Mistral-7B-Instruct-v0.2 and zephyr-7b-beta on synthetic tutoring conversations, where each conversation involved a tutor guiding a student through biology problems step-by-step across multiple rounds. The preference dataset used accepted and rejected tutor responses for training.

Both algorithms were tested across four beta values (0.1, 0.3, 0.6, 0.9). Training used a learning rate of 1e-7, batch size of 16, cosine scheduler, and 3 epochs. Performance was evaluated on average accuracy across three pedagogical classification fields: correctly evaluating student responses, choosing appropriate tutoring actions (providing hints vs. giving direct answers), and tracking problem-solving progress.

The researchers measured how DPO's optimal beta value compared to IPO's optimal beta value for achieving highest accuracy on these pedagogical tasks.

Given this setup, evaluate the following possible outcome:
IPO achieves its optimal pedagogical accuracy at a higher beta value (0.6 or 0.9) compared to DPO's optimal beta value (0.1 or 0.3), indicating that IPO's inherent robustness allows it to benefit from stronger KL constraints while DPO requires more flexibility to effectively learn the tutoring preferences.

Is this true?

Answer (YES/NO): NO